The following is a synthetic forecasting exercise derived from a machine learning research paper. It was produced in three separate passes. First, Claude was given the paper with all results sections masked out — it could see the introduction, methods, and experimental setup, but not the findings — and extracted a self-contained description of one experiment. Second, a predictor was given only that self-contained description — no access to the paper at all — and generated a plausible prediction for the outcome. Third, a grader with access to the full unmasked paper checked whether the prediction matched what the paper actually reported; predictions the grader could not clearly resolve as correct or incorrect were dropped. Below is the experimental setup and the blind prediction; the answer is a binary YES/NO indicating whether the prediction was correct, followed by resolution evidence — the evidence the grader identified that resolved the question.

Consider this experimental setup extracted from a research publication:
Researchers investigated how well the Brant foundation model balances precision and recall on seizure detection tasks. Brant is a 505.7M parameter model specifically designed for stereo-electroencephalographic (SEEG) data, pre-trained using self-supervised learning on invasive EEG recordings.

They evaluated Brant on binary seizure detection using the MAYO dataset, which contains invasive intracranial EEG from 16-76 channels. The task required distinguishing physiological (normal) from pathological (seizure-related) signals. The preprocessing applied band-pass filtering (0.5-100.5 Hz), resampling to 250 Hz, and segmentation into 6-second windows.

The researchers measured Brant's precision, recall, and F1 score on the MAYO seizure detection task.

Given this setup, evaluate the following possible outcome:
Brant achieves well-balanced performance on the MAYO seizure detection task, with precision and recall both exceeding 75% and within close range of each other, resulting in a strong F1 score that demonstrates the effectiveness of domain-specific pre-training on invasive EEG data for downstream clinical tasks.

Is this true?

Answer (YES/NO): NO